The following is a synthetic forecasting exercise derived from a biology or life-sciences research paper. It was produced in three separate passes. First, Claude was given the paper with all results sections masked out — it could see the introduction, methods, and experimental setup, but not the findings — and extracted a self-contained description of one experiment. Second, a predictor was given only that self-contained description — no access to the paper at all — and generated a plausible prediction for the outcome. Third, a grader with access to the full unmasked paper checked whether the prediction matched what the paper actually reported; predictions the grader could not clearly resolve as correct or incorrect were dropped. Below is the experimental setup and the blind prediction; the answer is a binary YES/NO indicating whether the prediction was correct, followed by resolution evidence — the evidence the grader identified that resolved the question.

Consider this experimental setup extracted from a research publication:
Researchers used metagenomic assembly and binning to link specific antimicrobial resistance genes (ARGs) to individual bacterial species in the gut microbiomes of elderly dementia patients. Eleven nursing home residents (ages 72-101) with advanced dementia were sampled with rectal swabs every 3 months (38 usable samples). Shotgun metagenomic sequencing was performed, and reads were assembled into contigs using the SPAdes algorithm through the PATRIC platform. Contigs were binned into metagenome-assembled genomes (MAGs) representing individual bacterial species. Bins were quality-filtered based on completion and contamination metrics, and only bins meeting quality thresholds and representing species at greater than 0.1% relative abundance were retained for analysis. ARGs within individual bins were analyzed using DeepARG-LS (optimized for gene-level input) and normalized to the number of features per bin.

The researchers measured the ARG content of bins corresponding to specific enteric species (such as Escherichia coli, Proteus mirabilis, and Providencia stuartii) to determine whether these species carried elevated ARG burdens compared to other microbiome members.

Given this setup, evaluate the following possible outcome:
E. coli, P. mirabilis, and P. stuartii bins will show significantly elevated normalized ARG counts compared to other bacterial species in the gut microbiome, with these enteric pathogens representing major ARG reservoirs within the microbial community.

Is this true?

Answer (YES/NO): YES